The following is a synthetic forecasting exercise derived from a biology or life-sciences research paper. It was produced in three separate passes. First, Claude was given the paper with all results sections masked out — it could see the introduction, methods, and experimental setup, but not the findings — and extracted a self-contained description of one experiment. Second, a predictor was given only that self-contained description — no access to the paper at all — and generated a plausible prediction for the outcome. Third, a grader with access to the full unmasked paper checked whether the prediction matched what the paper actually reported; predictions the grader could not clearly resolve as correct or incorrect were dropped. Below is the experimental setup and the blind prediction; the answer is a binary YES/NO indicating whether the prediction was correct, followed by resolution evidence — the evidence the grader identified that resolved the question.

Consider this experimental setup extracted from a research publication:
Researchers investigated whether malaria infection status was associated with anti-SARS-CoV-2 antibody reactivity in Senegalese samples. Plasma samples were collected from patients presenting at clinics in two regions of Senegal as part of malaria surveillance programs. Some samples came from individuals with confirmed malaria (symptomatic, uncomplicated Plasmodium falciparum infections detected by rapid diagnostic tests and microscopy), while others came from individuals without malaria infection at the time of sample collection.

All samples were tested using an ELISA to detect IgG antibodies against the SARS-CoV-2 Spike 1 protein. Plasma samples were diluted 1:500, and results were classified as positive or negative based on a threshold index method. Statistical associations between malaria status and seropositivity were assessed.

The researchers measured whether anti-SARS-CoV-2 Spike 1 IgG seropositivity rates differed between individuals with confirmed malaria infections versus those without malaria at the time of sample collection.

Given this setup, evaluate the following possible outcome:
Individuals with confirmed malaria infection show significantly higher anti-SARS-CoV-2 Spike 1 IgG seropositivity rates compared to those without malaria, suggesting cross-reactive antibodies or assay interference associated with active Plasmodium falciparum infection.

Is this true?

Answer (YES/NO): NO